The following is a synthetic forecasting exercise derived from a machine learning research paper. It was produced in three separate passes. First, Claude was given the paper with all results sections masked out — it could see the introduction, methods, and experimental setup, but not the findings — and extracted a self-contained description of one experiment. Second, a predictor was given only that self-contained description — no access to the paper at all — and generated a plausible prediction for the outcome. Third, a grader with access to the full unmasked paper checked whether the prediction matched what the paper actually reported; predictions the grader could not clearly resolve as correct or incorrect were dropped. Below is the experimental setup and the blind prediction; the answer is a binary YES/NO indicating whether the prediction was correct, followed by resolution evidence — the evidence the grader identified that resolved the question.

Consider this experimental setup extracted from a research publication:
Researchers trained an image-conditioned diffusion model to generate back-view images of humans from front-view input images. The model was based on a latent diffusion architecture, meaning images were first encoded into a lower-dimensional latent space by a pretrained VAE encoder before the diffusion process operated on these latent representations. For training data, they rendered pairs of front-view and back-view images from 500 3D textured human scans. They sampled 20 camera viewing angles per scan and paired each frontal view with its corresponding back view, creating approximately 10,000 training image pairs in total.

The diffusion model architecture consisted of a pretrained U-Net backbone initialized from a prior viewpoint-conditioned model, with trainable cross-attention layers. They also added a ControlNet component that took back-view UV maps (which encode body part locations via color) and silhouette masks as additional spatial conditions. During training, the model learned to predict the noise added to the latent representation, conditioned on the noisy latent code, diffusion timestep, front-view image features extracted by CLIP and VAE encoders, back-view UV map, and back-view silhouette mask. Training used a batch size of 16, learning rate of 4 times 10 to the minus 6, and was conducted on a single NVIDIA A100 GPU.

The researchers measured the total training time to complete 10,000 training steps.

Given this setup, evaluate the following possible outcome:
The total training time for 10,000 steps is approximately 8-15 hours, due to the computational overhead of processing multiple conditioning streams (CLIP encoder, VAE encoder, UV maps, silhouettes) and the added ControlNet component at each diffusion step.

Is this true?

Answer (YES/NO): NO